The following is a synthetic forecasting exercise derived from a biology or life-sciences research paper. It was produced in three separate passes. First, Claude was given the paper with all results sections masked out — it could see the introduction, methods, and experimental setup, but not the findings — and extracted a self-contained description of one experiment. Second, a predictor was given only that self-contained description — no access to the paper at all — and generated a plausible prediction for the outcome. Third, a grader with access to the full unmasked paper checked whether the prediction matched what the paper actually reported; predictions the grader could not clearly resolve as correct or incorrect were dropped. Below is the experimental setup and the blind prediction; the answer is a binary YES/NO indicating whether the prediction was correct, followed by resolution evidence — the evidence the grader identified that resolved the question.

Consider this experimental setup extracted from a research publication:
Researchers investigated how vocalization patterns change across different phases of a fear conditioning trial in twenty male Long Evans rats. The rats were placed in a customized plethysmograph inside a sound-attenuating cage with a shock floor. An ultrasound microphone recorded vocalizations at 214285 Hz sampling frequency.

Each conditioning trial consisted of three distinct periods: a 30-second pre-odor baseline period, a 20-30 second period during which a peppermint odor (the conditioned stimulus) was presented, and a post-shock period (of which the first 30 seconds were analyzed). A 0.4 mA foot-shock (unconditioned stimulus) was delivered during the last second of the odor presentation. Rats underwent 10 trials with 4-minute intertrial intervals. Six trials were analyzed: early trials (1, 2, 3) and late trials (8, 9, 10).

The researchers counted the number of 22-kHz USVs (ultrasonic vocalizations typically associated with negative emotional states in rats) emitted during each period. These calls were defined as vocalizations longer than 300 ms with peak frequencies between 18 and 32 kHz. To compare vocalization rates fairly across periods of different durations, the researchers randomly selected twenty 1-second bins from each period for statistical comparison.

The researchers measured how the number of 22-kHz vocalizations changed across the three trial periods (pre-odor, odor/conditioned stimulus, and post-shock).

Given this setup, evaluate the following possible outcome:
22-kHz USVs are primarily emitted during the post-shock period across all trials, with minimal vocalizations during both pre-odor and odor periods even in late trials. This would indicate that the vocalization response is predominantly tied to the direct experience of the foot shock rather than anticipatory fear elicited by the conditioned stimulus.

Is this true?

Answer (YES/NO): NO